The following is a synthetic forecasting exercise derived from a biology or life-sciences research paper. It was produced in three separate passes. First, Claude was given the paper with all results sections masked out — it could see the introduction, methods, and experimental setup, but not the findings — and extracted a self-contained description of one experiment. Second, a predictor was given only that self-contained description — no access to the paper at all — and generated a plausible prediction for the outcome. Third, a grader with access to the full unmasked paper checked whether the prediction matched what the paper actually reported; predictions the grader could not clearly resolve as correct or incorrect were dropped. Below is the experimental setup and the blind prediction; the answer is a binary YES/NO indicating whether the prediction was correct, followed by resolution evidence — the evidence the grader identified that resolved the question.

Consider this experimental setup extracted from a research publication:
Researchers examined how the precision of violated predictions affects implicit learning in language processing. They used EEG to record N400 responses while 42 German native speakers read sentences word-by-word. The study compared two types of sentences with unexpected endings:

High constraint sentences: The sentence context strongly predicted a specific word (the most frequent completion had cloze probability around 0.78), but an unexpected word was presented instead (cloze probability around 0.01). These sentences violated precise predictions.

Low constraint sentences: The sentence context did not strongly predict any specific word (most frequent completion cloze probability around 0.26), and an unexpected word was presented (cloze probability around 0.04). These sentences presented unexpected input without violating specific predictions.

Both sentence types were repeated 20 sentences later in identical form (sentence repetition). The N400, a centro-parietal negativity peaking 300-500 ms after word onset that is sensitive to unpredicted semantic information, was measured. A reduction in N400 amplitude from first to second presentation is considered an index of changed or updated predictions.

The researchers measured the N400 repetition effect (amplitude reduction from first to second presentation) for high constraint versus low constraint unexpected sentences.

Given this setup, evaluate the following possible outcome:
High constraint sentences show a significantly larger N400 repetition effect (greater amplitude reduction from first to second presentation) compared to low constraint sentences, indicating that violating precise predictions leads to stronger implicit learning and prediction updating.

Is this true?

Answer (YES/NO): NO